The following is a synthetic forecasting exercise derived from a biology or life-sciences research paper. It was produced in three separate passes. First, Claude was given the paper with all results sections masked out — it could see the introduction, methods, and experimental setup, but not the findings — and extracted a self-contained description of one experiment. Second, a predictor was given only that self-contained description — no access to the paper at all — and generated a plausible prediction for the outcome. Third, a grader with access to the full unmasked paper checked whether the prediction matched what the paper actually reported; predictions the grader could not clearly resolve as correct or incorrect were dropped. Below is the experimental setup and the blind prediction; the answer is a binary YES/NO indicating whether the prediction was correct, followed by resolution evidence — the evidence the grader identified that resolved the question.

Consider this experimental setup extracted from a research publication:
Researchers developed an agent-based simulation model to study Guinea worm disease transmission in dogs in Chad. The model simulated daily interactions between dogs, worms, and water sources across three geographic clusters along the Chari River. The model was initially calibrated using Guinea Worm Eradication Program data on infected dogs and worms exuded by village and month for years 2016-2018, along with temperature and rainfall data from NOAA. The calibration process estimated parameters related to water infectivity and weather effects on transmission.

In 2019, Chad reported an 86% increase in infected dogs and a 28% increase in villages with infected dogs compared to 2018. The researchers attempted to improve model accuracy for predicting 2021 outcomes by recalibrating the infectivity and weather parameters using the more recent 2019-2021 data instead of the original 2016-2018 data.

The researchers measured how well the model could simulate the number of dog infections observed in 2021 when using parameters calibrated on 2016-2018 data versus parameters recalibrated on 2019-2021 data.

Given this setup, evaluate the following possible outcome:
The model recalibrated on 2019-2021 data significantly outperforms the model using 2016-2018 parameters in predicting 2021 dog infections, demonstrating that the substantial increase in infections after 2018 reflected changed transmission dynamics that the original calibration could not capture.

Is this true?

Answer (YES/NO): NO